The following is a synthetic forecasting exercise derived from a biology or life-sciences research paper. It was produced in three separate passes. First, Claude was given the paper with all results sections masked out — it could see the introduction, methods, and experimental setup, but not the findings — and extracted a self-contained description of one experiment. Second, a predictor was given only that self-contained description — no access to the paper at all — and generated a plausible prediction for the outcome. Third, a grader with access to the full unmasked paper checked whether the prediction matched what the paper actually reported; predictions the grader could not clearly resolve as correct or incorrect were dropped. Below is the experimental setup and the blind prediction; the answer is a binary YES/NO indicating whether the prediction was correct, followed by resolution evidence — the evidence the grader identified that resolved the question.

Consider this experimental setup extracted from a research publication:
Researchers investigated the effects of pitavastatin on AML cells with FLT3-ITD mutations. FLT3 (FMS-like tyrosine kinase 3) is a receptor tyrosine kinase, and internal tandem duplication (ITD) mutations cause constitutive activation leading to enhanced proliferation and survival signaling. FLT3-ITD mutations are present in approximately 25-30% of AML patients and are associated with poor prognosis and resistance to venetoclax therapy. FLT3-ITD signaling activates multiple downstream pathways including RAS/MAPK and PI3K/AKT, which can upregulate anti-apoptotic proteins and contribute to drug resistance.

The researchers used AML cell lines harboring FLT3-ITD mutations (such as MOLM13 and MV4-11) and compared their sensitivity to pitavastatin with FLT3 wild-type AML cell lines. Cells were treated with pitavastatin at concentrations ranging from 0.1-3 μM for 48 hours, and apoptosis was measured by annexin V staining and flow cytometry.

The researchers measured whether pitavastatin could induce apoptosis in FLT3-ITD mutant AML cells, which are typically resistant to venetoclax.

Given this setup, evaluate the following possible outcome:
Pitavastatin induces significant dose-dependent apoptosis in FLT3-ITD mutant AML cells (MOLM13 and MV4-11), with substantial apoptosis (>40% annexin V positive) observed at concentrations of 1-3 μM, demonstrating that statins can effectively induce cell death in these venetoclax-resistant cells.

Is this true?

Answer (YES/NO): NO